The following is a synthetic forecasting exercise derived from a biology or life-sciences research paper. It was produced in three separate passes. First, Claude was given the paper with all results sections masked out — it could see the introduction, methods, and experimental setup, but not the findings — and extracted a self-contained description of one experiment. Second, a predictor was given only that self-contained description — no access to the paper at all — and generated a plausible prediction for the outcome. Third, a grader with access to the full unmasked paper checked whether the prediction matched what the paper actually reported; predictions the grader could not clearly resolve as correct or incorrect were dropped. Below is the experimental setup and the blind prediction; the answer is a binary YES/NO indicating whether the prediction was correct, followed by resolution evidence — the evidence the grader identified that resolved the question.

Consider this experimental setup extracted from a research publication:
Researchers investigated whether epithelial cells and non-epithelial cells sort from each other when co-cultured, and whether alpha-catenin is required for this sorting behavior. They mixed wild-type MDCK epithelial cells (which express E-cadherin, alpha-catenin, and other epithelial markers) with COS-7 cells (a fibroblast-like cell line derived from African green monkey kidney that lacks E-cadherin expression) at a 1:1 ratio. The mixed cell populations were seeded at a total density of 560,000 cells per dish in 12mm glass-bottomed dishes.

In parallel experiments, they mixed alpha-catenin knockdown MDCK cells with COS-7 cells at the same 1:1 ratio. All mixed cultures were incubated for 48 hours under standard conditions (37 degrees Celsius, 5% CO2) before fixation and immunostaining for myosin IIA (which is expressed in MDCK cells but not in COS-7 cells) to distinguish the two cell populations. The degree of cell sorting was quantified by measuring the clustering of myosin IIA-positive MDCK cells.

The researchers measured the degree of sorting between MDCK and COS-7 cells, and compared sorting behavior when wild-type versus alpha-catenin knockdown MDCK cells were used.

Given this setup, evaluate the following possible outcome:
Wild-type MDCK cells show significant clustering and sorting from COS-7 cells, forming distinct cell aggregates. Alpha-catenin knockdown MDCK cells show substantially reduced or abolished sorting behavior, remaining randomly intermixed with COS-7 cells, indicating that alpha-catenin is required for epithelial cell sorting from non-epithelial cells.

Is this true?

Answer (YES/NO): YES